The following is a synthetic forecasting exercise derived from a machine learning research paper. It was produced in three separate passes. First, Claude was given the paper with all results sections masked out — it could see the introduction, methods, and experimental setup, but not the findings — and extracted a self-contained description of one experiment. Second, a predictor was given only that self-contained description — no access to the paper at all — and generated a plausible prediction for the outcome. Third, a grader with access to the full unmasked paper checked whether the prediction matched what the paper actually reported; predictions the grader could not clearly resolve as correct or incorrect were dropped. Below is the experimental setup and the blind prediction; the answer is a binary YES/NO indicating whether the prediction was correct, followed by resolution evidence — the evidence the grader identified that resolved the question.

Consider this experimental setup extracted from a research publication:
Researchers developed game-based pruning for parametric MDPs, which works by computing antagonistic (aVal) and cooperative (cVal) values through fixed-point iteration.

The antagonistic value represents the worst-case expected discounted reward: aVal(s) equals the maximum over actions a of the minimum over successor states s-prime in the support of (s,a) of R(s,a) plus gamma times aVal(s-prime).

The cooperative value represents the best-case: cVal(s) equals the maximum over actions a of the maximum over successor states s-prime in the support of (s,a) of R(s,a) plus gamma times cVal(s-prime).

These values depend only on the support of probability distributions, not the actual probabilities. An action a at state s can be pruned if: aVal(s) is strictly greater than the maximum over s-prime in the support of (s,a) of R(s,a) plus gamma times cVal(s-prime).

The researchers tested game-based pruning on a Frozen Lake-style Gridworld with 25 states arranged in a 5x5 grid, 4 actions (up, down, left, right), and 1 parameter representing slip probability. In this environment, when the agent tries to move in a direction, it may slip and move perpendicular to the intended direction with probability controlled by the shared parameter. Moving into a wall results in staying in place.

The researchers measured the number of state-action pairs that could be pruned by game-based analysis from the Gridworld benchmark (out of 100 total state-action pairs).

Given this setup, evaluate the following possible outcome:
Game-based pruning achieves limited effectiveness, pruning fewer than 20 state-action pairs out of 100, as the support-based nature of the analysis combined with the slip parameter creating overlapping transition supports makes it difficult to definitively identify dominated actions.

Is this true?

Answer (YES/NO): NO